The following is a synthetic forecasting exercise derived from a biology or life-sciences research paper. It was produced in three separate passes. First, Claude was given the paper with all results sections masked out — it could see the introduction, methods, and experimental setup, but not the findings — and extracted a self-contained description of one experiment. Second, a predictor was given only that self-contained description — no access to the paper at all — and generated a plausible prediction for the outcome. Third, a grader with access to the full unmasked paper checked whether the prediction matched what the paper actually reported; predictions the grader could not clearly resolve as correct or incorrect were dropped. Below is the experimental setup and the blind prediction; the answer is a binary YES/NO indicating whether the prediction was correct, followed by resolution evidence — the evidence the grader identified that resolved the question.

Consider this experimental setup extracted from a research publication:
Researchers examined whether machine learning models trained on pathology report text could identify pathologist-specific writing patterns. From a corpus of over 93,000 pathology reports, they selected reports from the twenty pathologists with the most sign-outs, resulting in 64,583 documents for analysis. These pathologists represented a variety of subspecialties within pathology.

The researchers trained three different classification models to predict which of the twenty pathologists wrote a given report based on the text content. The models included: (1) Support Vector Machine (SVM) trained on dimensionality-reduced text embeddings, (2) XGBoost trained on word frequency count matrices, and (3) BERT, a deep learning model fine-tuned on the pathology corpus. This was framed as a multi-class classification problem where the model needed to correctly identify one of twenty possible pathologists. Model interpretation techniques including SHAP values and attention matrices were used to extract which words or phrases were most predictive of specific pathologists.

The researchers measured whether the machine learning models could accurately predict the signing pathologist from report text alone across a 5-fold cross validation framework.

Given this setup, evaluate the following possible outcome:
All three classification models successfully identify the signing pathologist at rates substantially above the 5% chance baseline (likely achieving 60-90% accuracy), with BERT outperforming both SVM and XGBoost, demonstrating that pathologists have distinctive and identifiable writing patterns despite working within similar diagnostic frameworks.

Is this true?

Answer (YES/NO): NO